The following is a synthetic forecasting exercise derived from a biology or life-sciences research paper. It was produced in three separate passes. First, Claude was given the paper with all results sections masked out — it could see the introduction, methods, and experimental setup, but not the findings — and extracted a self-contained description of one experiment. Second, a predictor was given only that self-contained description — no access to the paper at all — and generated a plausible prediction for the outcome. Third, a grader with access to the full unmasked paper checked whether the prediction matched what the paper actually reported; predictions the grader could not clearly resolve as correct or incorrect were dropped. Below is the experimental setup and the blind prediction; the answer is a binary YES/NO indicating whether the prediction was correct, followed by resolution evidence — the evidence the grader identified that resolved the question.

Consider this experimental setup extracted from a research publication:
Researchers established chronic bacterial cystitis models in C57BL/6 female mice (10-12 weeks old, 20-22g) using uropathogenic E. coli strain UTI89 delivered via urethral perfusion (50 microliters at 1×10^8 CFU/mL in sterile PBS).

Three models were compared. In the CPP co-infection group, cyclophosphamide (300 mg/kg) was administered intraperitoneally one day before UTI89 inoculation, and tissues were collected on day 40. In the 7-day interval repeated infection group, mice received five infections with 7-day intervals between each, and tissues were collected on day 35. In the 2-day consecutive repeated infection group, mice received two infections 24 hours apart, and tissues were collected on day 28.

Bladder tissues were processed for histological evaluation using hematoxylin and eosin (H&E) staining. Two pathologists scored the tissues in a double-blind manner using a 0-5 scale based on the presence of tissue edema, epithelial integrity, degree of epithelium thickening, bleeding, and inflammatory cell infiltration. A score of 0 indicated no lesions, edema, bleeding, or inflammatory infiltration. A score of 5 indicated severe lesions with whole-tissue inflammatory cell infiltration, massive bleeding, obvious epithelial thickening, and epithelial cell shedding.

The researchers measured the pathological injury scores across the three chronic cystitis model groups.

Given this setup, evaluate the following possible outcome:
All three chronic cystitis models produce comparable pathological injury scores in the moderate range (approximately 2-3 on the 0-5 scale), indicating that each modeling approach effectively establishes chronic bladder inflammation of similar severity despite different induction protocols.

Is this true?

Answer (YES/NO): NO